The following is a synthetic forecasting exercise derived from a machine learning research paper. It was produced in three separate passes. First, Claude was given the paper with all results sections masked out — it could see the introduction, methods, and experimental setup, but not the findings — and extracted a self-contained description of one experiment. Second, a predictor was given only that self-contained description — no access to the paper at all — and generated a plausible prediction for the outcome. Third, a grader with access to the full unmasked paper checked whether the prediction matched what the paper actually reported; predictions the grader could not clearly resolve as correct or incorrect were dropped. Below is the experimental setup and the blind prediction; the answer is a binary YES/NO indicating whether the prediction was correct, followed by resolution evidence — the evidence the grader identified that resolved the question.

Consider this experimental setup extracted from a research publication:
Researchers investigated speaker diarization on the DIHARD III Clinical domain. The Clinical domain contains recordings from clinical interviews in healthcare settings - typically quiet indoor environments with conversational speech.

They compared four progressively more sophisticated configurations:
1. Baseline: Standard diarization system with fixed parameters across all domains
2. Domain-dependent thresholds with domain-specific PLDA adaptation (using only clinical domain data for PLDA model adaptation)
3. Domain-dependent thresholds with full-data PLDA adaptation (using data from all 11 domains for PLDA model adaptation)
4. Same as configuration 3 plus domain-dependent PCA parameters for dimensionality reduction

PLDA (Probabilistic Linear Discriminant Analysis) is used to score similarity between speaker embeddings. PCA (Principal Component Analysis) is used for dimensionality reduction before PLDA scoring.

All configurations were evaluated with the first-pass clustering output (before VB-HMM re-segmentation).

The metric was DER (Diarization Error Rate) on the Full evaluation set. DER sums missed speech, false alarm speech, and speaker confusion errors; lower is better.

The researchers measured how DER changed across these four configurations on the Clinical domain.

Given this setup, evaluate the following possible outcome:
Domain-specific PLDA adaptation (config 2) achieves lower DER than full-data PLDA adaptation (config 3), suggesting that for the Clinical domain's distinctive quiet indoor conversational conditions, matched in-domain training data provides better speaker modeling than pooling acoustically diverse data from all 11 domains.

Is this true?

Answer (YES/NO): NO